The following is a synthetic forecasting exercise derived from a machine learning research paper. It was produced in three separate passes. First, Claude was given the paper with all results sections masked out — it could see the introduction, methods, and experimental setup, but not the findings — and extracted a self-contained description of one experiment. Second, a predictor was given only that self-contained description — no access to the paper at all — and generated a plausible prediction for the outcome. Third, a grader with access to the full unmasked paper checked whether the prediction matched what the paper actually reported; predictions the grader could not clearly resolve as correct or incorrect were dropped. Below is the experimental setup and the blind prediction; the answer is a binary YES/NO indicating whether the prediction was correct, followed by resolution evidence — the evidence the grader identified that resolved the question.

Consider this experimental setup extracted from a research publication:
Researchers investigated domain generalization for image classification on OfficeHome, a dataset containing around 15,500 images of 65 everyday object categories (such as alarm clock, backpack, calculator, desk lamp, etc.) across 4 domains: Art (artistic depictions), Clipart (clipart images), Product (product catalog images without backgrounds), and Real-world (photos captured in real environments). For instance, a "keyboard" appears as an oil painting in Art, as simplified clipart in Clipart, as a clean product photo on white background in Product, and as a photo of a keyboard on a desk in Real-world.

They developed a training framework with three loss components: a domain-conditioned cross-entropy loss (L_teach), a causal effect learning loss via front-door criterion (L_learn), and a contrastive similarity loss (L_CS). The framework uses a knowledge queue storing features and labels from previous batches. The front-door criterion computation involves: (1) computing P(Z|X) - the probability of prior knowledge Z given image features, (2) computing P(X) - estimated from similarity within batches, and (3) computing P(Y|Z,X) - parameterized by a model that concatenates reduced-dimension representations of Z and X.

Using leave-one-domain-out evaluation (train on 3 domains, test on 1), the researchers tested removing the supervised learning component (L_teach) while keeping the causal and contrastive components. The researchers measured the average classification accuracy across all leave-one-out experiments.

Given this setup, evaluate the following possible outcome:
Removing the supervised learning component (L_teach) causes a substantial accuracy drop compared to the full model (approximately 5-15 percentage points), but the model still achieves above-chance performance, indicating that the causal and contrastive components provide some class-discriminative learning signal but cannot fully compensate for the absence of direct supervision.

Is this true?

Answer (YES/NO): NO